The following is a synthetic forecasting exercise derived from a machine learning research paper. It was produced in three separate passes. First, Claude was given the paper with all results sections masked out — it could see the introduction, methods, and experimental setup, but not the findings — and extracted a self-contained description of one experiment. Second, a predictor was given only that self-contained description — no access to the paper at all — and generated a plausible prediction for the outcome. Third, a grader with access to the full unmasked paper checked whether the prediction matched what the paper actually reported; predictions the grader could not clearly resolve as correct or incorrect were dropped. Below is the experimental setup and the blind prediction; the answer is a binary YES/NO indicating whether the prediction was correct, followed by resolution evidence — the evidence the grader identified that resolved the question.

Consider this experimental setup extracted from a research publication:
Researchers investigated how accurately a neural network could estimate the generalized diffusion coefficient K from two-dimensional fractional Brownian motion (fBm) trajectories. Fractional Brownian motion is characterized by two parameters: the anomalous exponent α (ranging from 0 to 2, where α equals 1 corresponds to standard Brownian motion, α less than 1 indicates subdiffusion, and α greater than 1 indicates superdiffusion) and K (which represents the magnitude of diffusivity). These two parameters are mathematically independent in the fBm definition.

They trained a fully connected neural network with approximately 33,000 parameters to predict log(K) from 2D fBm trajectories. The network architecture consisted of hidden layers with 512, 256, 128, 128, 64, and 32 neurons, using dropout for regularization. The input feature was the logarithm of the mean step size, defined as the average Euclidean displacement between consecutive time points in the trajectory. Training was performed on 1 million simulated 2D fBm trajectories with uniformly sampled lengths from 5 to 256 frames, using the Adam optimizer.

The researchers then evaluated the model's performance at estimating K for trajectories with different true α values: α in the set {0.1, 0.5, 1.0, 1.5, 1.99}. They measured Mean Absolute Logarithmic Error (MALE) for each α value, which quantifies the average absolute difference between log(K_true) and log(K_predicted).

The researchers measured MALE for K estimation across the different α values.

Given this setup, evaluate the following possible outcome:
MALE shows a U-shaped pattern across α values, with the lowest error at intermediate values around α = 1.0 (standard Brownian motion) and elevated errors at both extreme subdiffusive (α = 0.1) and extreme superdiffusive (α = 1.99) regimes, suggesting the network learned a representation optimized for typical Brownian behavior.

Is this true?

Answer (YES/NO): NO